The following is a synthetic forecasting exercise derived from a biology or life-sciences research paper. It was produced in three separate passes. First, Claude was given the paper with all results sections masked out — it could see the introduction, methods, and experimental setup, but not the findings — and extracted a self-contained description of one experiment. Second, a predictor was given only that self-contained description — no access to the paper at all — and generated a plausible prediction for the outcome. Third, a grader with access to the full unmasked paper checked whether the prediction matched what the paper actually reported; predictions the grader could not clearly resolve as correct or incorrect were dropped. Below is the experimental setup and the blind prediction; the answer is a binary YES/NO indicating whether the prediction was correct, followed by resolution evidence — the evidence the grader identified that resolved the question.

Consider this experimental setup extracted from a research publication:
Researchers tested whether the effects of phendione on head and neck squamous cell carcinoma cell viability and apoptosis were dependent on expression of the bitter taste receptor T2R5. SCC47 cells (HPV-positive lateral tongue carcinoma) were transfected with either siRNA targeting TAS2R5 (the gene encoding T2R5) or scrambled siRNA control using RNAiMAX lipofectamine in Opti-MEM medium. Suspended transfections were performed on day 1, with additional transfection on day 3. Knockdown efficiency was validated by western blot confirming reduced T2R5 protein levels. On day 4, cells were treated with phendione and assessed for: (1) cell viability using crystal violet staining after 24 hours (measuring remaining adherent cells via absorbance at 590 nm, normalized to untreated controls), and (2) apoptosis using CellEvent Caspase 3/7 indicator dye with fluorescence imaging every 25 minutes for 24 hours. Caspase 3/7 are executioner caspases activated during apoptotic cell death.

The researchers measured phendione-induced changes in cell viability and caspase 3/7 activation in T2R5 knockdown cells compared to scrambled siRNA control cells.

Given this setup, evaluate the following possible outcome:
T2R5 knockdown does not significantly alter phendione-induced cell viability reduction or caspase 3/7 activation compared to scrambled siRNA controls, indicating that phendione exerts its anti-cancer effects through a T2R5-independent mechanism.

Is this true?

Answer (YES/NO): NO